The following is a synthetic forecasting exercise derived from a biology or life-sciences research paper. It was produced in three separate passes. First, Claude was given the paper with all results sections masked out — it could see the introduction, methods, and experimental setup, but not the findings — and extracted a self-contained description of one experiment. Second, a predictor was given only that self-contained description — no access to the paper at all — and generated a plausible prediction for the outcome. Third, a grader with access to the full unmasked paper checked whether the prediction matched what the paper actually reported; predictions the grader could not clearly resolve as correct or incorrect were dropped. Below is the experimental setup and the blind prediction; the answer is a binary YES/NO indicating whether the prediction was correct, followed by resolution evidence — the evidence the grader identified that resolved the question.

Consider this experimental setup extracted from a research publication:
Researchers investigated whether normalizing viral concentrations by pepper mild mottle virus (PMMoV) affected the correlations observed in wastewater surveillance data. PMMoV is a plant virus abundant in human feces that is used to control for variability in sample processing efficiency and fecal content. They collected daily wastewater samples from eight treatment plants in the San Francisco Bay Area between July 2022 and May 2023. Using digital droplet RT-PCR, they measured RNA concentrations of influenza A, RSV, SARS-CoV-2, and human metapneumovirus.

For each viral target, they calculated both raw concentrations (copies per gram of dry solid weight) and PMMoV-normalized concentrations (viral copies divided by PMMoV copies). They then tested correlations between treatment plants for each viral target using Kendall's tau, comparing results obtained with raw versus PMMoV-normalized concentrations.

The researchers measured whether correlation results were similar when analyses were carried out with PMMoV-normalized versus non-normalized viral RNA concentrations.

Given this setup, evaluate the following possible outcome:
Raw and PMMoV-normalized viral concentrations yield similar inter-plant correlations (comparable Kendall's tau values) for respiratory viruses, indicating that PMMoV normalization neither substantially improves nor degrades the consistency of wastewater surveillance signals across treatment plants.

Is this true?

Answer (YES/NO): YES